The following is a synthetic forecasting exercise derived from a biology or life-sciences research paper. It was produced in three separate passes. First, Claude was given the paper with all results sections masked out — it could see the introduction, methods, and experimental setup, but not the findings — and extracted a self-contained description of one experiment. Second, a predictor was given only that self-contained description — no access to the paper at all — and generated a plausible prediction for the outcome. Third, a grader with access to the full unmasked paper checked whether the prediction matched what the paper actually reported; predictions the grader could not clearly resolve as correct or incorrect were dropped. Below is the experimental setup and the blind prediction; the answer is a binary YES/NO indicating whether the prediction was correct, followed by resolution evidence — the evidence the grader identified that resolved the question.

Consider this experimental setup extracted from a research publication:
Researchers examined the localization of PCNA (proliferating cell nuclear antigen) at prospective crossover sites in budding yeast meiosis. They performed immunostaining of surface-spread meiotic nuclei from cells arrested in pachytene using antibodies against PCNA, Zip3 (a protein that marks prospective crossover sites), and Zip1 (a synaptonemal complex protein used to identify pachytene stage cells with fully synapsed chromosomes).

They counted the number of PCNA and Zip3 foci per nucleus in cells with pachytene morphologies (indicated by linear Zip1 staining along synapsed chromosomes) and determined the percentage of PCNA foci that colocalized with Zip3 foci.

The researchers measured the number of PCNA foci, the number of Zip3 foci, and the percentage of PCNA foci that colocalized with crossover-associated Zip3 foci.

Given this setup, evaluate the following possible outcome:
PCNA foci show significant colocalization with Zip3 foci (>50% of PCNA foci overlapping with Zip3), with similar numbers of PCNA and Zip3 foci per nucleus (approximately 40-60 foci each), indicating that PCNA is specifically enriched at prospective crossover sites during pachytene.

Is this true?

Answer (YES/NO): NO